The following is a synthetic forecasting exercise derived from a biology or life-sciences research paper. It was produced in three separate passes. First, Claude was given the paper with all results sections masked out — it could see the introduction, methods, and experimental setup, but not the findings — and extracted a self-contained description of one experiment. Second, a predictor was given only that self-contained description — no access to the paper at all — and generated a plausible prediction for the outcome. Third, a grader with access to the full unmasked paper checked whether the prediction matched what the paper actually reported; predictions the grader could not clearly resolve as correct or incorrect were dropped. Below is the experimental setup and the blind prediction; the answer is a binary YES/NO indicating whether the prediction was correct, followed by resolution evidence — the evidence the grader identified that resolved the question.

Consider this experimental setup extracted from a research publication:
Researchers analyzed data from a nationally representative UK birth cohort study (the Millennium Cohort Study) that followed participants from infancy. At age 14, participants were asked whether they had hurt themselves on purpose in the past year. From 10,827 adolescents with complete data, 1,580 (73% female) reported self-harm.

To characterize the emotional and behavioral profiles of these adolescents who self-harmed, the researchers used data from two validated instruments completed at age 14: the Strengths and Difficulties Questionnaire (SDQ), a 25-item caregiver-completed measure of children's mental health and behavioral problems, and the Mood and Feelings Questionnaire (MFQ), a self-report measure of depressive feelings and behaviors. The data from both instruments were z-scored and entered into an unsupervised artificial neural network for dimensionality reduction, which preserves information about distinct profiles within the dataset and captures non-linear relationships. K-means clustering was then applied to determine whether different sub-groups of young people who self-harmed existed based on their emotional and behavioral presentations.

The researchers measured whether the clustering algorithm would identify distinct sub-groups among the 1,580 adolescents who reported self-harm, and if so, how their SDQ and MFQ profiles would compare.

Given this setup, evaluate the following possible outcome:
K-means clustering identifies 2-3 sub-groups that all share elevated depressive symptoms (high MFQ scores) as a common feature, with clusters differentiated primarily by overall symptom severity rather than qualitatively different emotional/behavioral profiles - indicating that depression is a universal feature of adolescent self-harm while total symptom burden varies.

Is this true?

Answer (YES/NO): NO